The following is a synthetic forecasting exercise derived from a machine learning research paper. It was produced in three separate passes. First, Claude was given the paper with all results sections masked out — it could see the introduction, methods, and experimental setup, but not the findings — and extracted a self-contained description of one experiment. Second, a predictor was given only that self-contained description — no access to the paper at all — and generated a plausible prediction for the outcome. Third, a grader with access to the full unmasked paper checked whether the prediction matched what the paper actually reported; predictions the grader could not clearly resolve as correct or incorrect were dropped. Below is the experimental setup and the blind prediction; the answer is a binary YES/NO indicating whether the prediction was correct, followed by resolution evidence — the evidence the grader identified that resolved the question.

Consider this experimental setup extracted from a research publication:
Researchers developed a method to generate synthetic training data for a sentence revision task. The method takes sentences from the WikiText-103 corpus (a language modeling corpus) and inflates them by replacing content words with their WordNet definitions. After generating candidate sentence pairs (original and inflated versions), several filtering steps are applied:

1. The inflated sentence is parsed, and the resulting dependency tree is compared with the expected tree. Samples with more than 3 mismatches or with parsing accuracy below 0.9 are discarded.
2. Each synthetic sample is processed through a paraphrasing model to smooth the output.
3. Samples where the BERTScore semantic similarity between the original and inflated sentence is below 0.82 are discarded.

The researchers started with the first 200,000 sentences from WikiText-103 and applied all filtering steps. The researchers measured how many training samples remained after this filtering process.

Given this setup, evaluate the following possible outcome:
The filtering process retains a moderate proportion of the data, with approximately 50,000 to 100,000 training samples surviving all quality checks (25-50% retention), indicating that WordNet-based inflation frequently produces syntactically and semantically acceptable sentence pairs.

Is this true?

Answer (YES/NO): YES